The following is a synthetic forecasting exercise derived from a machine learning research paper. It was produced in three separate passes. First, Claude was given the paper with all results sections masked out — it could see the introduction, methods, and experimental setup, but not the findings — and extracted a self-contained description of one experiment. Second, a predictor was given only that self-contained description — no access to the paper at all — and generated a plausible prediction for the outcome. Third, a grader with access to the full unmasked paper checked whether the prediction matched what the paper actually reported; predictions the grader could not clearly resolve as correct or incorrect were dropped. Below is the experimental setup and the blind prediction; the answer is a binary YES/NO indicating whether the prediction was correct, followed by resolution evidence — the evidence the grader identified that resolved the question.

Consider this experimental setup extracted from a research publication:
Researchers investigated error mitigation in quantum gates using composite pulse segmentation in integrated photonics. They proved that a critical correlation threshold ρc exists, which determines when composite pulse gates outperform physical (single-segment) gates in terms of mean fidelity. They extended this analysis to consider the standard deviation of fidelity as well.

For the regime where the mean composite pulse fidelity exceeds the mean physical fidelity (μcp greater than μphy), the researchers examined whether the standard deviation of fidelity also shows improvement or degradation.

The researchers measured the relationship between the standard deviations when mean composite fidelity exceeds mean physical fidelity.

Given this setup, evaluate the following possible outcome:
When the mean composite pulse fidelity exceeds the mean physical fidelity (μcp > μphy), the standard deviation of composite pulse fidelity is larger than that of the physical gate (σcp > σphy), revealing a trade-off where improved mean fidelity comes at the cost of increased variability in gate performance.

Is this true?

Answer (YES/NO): NO